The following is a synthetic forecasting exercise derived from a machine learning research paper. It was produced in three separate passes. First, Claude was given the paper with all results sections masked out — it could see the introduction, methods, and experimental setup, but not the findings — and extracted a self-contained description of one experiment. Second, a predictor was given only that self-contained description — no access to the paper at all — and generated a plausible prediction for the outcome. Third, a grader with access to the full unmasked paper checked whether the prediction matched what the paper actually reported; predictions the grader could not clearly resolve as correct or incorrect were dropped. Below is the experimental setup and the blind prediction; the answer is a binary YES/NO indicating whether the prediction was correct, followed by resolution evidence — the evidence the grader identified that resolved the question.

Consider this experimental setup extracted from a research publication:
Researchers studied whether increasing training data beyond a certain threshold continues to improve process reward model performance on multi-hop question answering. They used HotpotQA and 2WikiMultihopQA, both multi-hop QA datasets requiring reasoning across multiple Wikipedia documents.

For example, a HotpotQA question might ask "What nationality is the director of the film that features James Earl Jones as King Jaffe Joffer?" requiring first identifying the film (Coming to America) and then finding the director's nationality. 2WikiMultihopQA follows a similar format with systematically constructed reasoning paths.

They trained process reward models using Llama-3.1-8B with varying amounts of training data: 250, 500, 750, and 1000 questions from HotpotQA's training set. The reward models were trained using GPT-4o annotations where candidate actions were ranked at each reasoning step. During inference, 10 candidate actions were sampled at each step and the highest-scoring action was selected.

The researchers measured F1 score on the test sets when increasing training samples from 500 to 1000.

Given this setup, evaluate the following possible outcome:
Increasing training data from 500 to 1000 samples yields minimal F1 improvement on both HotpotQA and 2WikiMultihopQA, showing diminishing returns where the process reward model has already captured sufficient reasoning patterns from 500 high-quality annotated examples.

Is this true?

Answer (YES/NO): YES